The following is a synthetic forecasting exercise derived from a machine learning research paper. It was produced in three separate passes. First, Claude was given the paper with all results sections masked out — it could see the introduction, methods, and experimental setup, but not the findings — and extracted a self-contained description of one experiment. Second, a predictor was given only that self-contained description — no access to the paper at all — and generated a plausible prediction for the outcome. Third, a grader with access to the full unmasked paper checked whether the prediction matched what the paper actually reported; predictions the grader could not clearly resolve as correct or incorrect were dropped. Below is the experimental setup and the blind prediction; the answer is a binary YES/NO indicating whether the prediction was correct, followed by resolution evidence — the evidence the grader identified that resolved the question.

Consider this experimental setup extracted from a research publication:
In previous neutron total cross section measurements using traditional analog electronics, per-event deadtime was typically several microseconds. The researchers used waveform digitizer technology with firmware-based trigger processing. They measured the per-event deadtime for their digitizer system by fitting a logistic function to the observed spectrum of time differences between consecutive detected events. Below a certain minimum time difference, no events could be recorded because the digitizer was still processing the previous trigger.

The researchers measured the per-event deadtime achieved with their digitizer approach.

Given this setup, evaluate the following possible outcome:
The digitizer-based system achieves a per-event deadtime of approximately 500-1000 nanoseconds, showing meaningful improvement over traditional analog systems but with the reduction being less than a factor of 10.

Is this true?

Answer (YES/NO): NO